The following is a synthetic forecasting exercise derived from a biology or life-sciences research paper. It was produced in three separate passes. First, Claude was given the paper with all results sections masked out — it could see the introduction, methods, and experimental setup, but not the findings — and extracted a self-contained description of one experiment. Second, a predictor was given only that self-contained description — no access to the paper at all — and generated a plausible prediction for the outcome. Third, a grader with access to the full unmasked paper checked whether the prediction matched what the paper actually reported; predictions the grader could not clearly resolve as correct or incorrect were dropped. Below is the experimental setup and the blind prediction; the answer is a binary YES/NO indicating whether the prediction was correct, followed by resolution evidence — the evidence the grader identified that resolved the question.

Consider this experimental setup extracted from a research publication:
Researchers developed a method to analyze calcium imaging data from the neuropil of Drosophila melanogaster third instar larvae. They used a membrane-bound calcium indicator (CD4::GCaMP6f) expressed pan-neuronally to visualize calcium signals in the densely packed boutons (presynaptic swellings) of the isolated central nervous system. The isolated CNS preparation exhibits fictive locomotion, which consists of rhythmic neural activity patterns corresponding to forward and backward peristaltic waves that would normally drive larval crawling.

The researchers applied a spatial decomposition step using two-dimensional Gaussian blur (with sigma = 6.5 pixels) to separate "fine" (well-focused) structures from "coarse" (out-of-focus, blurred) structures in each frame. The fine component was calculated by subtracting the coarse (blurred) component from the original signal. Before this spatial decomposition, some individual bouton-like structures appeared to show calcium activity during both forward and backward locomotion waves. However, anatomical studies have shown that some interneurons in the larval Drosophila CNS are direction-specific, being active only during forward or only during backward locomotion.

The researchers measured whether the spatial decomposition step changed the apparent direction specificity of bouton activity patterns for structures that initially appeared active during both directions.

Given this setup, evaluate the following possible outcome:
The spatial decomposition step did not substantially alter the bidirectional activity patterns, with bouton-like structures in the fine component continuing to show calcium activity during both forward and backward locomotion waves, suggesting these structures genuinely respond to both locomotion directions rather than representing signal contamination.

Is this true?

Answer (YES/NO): NO